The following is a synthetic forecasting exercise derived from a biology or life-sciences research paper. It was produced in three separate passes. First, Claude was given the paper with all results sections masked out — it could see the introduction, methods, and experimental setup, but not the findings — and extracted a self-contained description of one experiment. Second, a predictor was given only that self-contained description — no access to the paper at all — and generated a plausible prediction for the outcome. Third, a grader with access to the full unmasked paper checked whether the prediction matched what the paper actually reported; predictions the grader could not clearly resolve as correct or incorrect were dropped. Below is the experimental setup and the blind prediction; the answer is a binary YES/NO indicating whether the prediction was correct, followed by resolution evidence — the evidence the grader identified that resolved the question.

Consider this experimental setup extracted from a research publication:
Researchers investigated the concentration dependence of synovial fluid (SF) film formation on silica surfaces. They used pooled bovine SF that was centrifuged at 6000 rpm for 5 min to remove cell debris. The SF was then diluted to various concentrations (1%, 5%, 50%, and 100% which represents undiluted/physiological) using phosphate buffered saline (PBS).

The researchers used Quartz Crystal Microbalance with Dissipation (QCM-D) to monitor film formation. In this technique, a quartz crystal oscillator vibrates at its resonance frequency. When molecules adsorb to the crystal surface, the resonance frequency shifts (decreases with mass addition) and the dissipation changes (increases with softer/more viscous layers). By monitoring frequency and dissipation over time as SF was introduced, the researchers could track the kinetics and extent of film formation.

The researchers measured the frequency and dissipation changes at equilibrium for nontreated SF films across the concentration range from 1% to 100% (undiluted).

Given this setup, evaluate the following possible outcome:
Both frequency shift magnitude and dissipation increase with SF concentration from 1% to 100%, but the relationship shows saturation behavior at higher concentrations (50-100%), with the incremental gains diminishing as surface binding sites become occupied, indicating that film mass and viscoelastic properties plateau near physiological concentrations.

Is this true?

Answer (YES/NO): NO